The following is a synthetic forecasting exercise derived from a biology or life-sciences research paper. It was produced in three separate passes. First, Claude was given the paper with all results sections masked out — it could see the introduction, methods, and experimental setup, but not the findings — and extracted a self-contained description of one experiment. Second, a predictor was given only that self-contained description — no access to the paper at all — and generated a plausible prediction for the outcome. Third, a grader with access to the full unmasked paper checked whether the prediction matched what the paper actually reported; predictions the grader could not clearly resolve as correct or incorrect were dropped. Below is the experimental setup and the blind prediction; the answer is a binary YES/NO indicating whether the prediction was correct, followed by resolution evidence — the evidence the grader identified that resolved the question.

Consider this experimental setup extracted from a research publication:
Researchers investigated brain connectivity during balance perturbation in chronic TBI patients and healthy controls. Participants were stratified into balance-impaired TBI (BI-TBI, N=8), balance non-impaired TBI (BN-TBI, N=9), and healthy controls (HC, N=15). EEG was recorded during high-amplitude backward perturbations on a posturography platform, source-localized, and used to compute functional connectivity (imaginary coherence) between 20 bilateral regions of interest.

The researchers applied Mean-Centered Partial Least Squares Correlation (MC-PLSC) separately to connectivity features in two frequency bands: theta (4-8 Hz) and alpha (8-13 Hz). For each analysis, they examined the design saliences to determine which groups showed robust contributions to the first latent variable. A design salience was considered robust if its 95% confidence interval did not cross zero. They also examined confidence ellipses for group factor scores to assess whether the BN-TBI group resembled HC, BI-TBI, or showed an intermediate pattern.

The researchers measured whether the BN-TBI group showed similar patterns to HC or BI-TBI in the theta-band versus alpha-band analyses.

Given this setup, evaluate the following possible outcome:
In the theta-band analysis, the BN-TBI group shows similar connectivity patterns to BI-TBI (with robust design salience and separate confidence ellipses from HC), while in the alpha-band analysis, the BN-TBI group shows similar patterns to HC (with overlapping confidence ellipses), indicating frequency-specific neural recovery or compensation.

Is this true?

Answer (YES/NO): NO